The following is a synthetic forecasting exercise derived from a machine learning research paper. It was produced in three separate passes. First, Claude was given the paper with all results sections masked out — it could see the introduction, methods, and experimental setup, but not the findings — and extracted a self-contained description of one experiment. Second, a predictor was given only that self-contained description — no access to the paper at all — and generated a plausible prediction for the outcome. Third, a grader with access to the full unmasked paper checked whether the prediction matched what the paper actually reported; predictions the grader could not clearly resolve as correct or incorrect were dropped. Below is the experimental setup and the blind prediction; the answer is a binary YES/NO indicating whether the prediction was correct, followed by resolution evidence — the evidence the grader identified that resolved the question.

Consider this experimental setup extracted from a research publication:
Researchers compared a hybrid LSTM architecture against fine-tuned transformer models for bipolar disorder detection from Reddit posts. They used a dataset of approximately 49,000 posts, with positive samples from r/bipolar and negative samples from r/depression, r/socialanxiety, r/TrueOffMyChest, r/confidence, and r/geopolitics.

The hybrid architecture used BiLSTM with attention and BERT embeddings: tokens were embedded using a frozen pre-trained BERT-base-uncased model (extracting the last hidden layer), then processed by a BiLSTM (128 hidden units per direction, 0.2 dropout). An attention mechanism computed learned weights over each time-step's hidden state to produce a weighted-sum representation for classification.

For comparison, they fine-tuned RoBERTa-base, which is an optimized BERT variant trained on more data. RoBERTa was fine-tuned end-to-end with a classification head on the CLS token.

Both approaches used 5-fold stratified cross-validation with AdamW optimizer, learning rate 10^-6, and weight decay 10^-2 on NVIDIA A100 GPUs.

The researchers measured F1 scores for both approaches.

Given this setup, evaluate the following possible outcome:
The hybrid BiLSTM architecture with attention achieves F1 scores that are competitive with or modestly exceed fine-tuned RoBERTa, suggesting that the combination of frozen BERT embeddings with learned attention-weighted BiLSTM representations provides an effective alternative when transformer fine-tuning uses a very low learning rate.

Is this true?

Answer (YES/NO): YES